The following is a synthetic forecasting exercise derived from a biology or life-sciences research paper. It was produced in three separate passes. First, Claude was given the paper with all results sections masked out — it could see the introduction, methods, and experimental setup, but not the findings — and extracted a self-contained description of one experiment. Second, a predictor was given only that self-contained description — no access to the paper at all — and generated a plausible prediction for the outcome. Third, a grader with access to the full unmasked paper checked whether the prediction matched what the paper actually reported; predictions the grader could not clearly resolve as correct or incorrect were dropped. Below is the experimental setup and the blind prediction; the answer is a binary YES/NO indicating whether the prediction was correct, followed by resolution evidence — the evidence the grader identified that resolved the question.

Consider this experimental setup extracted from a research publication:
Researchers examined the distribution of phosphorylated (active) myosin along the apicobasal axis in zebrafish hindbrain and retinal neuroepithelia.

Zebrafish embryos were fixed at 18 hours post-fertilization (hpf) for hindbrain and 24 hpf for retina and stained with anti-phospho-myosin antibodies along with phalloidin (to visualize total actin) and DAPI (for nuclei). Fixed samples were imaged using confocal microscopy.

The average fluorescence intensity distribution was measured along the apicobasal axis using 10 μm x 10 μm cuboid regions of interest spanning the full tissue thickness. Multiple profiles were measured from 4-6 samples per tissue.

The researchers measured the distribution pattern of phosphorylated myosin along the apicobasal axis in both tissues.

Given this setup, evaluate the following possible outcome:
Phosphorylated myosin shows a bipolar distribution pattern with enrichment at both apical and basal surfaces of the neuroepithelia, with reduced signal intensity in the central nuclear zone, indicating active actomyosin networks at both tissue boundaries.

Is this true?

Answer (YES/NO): NO